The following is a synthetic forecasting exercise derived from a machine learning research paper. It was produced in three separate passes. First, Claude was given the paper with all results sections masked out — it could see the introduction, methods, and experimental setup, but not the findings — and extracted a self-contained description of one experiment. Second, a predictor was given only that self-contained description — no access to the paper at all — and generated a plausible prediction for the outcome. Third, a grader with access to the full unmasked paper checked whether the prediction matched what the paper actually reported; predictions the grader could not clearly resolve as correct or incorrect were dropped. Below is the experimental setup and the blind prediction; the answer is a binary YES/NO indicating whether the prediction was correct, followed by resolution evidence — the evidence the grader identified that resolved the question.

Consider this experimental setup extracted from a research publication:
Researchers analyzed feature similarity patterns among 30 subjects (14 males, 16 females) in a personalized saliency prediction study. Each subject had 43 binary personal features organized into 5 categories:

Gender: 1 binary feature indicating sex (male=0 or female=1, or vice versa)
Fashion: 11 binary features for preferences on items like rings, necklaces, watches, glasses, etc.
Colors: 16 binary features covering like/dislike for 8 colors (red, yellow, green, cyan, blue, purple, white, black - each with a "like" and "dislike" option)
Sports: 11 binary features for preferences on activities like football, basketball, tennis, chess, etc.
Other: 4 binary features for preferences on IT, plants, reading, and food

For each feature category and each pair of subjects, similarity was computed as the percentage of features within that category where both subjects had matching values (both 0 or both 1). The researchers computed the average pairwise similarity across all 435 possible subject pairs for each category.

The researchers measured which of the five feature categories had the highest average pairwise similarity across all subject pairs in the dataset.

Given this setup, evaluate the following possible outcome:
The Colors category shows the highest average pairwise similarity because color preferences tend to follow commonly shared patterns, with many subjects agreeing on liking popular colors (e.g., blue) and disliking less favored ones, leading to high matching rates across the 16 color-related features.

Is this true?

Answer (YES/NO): YES